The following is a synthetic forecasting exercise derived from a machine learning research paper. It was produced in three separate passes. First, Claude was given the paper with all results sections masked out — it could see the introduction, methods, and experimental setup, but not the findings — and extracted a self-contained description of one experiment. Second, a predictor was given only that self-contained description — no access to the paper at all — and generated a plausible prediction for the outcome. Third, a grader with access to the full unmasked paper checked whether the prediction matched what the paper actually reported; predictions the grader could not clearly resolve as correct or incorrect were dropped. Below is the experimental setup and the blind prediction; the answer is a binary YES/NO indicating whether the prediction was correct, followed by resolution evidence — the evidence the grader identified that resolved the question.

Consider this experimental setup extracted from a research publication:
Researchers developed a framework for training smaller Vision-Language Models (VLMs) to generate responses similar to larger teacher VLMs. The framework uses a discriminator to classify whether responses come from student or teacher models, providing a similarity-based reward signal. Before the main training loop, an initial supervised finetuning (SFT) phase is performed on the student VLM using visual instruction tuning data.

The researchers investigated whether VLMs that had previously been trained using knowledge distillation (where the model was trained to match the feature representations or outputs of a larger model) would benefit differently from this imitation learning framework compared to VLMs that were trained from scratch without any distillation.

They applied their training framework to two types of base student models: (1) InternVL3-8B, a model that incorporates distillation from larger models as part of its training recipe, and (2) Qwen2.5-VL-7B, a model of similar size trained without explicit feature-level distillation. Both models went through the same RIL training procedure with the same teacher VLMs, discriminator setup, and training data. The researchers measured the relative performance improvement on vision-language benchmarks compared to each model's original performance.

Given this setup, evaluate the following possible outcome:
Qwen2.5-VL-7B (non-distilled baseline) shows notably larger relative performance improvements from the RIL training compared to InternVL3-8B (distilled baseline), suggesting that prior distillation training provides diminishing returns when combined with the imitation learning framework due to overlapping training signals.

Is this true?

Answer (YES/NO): NO